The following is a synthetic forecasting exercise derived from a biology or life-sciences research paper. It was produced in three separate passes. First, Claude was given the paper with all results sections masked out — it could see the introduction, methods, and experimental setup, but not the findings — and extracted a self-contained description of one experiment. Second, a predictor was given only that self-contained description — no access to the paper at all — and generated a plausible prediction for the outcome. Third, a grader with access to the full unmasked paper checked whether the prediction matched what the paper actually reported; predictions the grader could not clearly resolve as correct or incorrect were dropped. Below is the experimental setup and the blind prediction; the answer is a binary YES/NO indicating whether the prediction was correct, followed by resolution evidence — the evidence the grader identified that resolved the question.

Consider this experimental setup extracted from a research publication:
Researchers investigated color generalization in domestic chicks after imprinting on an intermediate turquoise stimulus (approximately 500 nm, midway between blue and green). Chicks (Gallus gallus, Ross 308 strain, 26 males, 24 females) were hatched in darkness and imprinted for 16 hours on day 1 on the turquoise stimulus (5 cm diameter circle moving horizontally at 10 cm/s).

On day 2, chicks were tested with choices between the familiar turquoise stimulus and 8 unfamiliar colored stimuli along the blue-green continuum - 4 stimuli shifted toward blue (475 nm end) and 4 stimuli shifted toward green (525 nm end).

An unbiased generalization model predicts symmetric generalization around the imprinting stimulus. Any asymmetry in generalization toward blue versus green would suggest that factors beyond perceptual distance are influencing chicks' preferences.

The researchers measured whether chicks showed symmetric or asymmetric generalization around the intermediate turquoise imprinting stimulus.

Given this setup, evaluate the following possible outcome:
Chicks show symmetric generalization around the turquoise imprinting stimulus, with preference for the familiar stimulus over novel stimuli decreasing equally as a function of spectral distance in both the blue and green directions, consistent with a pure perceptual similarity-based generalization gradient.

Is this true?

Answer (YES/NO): NO